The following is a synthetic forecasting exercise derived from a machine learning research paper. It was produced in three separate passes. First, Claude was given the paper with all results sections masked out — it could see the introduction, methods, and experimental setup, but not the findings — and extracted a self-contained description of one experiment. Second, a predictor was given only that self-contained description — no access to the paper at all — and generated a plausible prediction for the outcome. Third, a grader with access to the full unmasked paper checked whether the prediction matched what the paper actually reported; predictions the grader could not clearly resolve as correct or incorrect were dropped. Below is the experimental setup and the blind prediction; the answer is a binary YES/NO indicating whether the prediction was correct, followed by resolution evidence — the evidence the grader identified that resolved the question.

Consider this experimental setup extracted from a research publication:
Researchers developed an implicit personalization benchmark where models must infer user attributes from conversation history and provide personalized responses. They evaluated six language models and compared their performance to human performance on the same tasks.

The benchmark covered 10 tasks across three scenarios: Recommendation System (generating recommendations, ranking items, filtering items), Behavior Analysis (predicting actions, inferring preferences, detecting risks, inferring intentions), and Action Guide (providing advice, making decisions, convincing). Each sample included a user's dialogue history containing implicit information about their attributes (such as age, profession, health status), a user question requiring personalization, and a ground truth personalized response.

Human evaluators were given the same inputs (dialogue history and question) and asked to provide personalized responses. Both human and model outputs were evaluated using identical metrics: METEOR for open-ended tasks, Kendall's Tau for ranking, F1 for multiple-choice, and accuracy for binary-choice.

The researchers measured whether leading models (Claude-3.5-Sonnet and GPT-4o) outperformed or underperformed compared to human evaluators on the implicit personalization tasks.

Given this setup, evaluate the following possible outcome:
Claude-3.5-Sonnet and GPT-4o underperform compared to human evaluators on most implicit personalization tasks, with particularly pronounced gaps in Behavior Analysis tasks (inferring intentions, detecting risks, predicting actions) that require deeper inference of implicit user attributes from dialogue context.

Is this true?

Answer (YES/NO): NO